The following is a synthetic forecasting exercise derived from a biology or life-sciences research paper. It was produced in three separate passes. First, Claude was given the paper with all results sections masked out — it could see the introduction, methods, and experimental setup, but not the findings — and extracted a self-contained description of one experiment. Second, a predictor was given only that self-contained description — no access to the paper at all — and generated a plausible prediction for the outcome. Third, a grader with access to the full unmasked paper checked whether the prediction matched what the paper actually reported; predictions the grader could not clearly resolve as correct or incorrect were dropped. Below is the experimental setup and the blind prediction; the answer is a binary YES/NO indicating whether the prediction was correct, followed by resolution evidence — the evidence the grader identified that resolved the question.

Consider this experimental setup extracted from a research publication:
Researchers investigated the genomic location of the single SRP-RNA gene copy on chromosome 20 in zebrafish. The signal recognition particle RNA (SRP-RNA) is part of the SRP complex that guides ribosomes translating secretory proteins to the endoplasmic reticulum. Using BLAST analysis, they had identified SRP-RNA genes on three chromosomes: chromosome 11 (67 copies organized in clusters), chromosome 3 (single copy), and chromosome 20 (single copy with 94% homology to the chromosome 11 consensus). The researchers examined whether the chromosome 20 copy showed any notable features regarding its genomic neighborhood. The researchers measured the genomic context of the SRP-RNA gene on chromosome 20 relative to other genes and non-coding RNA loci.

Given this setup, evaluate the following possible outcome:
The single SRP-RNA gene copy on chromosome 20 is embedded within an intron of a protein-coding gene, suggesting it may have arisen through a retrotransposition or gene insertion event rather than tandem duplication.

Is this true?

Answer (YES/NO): NO